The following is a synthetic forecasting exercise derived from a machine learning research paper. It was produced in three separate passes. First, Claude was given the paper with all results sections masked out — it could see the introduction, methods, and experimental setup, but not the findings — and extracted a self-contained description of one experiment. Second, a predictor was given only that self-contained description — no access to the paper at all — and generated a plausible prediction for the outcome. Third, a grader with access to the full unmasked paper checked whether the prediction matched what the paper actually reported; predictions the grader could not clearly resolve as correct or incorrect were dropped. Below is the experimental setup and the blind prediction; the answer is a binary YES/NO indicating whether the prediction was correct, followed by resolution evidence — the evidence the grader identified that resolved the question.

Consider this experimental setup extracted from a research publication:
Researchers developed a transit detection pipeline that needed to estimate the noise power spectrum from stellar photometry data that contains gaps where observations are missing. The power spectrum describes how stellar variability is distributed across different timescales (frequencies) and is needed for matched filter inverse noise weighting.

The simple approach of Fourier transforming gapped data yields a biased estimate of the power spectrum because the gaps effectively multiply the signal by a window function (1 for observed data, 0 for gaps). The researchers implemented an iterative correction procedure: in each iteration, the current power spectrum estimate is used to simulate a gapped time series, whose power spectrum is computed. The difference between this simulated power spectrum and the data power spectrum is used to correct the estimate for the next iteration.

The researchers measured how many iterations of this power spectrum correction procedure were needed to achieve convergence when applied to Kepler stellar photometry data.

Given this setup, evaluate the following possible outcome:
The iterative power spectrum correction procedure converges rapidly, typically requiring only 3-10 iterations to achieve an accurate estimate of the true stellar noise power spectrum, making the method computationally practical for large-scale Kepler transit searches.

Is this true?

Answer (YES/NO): YES